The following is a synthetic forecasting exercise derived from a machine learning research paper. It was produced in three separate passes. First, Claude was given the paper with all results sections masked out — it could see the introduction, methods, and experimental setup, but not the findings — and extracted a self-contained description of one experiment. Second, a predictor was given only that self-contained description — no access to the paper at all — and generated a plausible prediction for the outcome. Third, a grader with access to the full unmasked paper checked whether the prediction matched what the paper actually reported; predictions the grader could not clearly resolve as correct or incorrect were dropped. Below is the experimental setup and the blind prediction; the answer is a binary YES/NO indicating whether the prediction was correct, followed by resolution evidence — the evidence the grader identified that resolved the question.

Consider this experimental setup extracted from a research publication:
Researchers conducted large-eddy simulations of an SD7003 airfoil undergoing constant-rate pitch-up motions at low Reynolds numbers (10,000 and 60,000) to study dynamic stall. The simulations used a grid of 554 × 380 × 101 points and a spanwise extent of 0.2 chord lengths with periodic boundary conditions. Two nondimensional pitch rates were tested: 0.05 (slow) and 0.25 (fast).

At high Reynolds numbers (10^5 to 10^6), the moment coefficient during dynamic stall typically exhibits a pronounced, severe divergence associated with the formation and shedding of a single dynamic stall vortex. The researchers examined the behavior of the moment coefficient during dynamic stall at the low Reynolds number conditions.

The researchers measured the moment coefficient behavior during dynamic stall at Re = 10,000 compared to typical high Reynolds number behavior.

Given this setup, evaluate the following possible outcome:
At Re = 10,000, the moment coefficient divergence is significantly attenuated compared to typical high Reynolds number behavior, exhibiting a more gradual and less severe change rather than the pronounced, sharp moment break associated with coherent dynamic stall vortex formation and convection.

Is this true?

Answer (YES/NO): NO